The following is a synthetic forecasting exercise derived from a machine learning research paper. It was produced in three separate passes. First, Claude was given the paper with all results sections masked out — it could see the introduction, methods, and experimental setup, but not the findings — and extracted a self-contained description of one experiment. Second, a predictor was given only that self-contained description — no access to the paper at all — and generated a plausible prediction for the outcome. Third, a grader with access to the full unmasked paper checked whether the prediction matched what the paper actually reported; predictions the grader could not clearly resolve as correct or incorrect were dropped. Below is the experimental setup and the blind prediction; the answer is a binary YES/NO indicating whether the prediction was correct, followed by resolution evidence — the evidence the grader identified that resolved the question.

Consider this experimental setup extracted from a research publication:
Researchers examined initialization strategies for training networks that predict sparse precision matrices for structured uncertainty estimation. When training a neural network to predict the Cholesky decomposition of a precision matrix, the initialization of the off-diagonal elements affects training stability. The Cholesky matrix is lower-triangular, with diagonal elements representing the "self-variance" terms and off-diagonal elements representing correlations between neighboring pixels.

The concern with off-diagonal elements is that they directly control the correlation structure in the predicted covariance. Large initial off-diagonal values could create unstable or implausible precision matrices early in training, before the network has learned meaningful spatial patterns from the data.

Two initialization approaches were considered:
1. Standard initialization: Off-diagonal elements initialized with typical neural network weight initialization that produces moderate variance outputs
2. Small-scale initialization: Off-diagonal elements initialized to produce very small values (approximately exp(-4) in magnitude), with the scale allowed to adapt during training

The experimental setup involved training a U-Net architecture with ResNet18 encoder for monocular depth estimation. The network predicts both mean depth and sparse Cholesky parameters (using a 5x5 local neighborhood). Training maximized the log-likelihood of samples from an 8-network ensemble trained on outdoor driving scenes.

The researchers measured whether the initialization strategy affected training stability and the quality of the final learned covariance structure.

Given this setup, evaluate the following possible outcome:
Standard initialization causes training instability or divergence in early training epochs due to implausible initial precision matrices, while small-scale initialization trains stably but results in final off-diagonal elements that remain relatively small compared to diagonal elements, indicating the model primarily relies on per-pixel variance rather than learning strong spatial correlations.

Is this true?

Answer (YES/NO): NO